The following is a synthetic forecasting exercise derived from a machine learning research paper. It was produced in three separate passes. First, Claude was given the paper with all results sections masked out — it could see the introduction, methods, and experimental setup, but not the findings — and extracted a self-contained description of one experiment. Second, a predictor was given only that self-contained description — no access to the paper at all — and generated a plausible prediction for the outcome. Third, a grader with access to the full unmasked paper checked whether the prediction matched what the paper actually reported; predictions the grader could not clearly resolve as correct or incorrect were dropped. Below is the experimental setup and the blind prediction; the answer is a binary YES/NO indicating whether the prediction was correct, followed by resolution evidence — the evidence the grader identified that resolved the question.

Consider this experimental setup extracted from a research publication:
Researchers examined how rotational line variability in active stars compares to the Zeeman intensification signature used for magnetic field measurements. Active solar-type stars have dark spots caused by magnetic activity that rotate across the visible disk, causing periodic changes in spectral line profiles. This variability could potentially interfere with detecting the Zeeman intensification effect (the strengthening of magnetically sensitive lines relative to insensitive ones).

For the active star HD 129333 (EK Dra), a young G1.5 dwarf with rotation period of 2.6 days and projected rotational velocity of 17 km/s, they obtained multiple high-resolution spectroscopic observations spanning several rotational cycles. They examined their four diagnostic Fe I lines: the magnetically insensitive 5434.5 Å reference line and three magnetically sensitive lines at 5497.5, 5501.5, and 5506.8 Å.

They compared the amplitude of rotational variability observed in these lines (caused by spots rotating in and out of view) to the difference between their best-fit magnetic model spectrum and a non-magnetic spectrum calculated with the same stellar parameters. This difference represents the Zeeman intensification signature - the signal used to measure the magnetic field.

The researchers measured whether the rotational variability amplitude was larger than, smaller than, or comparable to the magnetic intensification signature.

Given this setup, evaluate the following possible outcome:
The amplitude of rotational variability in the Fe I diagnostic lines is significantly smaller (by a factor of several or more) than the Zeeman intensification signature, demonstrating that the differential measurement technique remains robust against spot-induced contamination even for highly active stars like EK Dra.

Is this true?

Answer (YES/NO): YES